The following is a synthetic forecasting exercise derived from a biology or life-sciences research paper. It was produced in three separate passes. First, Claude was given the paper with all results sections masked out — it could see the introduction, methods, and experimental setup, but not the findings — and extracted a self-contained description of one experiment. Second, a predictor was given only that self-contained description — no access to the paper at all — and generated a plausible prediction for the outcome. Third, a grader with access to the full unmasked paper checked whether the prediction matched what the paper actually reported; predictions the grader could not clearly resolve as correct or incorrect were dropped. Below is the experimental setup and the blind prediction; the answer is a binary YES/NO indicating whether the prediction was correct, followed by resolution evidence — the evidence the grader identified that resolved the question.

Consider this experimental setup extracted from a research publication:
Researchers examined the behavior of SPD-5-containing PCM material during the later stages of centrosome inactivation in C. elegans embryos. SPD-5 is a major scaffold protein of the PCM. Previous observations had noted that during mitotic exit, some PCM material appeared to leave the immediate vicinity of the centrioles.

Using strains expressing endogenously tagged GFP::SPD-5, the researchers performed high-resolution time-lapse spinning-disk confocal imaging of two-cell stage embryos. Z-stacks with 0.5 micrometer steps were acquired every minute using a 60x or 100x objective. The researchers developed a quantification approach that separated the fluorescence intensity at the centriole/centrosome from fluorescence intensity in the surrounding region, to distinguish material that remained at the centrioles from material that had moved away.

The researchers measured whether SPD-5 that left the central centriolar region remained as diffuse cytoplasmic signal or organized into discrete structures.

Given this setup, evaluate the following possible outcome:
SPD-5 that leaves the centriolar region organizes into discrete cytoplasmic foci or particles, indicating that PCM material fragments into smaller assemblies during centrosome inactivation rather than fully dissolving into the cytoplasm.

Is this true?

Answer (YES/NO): YES